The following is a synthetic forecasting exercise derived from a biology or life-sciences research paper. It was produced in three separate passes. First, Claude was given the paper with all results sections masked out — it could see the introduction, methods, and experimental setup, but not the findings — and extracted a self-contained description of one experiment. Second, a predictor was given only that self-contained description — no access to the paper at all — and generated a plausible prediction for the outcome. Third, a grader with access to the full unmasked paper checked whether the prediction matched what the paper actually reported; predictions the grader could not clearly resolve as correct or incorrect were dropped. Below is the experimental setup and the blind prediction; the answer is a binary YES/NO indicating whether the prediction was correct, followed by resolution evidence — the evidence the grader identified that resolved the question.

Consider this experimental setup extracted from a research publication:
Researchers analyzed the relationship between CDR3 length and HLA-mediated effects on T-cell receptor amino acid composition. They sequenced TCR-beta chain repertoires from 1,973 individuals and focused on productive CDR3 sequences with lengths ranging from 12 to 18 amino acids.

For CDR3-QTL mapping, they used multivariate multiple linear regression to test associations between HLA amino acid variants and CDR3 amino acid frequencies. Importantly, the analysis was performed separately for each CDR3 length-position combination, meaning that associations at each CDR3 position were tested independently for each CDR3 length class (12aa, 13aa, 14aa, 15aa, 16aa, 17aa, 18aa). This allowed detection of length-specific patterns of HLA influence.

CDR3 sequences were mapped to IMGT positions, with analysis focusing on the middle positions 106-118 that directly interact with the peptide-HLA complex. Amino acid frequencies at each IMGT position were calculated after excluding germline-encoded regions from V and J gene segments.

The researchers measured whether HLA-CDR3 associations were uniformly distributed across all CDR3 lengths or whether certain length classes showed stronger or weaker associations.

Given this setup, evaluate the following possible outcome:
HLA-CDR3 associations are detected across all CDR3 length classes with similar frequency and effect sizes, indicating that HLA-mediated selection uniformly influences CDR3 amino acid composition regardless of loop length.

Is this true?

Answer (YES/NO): NO